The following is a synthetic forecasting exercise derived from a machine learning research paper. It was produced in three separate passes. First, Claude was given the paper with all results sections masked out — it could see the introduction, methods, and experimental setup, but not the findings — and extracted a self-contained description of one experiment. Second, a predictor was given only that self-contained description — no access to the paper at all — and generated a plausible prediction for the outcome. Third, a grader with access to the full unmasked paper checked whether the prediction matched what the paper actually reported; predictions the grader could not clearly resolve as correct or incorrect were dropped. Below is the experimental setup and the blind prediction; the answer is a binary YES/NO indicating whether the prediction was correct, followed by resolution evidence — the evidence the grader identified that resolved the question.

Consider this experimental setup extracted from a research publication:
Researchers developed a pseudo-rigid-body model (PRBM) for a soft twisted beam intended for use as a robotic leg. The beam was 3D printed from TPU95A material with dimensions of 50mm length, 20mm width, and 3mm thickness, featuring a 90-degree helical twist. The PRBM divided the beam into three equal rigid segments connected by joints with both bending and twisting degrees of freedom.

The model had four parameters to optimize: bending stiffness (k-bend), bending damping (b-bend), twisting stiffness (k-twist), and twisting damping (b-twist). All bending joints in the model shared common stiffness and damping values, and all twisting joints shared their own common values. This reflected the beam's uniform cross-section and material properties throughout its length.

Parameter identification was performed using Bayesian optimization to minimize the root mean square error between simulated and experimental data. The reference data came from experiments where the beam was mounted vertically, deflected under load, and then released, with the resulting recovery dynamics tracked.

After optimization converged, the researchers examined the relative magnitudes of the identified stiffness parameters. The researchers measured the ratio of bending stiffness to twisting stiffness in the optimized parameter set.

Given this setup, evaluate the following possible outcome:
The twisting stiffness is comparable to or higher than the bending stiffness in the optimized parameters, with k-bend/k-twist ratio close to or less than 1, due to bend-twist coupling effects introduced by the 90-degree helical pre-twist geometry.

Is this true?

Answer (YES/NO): NO